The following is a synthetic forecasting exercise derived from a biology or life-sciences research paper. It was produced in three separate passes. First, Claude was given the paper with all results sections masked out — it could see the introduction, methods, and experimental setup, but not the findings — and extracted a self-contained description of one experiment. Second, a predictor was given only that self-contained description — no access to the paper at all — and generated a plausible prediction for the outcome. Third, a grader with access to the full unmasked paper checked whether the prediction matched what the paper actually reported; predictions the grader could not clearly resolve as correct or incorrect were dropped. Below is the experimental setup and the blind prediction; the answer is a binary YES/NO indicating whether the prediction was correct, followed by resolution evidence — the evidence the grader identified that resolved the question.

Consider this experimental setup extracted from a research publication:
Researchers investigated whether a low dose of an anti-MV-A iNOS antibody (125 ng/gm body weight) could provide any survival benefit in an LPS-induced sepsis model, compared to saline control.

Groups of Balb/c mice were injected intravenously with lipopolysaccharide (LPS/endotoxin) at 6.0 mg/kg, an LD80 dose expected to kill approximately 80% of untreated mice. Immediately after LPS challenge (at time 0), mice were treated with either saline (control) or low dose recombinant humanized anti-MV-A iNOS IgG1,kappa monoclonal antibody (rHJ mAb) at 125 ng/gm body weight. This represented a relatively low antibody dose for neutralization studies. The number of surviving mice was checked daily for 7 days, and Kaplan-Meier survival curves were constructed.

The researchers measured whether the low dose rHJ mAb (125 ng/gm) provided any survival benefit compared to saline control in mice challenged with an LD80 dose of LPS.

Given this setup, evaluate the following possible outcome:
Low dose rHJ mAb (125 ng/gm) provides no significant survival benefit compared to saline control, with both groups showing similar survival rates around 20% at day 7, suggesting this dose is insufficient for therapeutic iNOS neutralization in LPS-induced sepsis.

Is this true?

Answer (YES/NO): NO